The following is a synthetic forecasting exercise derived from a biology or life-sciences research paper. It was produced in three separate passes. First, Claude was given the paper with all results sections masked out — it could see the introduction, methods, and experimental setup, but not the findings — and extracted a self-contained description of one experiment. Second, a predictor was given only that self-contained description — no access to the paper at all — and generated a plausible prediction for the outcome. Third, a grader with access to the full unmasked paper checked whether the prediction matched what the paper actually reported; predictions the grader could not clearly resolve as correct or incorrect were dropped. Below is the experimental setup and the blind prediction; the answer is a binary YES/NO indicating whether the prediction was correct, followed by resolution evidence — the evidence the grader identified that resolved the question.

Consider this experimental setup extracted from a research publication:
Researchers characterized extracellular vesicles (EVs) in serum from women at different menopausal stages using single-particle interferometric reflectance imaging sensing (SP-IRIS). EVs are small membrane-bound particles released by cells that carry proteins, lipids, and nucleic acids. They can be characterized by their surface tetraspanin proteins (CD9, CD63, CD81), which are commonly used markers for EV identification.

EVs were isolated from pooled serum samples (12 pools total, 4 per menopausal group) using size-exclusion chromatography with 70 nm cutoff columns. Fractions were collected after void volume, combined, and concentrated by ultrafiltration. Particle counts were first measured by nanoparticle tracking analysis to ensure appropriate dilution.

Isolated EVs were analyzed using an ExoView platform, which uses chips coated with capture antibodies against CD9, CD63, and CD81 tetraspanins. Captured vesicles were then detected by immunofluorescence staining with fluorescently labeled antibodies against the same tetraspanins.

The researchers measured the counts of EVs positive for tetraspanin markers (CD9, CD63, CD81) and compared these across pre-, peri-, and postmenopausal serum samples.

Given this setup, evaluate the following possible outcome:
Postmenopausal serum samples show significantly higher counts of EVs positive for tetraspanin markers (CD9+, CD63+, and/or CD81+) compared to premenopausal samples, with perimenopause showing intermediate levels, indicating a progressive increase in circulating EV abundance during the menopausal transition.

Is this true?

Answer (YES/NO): NO